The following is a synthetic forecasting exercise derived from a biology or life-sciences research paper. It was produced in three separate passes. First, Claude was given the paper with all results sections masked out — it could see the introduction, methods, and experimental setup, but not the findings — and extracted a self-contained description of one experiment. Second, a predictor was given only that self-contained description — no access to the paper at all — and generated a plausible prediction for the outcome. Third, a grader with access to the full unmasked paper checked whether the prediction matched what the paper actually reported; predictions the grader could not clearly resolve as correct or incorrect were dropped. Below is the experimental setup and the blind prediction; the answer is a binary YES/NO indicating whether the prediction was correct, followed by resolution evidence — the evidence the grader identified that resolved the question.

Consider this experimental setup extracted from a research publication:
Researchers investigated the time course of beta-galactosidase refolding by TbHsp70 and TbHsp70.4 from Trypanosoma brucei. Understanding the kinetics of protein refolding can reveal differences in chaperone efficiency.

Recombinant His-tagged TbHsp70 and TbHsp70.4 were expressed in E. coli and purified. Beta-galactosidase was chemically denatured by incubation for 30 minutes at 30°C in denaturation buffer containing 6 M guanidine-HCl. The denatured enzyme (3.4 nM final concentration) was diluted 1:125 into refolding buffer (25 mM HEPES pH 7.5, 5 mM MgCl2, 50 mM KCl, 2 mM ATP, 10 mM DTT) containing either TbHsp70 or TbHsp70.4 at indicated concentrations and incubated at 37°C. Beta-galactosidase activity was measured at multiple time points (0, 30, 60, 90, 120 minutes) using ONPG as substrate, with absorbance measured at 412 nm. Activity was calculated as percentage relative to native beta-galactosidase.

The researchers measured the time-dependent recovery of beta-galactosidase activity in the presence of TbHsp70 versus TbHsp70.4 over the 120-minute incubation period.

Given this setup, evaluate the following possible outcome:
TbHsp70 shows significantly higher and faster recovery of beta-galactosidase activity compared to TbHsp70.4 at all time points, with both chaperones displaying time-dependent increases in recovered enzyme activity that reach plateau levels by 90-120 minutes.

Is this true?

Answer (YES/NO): NO